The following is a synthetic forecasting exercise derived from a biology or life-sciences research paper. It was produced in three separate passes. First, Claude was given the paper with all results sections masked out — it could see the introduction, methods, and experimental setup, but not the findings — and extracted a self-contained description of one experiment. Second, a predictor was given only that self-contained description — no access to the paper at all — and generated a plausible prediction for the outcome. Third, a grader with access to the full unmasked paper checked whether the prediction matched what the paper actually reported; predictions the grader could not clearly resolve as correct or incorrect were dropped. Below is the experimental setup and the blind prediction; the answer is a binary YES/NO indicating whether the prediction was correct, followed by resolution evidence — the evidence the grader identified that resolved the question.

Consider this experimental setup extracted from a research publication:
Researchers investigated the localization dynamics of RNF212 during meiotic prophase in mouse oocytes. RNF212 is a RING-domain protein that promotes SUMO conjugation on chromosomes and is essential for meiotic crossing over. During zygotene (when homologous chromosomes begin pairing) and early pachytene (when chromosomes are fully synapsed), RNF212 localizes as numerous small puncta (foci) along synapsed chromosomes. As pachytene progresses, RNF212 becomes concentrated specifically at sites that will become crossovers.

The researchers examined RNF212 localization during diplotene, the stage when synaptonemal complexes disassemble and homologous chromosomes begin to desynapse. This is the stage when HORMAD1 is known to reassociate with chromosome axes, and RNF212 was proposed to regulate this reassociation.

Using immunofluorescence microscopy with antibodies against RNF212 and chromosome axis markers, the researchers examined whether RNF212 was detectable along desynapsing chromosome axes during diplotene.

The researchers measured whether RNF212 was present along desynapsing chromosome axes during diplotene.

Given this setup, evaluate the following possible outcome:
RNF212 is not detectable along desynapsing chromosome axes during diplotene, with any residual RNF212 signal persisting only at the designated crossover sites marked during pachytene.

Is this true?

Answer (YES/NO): NO